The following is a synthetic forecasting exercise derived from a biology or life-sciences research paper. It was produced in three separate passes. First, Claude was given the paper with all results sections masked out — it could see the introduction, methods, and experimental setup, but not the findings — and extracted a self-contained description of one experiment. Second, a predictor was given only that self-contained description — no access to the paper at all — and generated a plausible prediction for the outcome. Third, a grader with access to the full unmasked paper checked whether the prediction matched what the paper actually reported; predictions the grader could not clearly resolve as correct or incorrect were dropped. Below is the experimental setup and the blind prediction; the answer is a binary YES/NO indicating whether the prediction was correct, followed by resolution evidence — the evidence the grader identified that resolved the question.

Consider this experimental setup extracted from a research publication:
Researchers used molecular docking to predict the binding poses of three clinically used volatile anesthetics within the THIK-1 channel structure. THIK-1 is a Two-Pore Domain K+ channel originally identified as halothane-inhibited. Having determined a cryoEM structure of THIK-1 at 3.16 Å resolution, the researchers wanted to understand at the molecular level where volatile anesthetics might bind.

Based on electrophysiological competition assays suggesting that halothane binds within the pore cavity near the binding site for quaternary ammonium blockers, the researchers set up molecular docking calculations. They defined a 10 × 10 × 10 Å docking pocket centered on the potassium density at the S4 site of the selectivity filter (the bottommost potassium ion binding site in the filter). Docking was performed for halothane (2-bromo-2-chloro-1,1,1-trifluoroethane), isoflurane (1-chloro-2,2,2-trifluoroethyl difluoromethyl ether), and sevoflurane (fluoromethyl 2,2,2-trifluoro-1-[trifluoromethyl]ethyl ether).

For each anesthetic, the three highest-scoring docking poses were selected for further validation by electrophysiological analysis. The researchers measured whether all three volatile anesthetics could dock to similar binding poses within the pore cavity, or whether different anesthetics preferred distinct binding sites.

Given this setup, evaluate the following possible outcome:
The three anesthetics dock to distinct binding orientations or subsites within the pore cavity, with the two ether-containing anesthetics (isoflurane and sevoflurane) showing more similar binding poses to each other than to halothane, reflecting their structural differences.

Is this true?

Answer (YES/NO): NO